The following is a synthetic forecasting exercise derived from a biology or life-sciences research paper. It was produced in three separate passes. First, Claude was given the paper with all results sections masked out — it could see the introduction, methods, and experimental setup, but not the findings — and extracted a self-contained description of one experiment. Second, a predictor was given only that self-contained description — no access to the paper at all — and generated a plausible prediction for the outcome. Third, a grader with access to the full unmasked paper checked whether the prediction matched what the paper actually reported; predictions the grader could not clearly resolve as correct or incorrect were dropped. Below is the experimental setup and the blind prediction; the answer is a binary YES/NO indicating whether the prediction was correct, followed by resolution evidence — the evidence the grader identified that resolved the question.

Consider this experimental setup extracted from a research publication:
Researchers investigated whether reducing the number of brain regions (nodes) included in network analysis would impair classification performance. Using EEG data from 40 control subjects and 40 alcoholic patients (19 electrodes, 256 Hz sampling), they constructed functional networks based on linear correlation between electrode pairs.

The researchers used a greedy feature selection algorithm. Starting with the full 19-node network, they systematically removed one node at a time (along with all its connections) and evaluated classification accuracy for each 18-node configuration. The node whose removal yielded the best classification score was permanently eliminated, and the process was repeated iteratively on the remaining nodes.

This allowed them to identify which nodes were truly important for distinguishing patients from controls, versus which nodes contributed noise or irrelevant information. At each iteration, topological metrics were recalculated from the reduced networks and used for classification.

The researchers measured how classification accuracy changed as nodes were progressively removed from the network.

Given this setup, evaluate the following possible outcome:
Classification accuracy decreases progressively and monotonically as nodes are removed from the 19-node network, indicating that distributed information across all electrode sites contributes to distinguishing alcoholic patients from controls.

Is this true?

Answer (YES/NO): NO